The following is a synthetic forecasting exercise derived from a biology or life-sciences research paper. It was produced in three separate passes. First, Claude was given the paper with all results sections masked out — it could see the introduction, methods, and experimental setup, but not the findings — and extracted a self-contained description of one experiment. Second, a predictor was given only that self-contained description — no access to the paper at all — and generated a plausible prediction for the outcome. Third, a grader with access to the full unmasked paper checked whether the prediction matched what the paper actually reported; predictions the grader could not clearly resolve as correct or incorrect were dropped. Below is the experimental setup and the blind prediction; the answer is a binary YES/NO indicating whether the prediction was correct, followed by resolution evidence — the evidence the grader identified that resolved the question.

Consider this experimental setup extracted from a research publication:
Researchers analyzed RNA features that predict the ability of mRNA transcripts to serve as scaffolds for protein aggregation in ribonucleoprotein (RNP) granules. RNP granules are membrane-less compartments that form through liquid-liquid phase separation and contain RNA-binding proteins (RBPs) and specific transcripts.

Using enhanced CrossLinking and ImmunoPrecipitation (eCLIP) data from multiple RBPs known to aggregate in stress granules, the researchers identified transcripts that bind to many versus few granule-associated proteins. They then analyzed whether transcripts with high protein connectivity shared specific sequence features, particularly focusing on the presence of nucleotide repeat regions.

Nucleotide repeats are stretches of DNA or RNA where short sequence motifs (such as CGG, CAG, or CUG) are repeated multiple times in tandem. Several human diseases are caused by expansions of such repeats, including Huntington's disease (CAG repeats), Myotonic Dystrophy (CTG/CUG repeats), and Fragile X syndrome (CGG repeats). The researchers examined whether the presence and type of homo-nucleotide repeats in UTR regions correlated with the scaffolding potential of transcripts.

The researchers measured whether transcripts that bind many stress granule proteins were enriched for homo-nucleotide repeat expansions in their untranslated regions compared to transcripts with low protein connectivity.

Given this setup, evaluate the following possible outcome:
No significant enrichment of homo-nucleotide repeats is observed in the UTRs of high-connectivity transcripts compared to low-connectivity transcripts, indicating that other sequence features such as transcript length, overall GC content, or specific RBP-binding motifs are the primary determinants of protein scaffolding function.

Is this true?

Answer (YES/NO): NO